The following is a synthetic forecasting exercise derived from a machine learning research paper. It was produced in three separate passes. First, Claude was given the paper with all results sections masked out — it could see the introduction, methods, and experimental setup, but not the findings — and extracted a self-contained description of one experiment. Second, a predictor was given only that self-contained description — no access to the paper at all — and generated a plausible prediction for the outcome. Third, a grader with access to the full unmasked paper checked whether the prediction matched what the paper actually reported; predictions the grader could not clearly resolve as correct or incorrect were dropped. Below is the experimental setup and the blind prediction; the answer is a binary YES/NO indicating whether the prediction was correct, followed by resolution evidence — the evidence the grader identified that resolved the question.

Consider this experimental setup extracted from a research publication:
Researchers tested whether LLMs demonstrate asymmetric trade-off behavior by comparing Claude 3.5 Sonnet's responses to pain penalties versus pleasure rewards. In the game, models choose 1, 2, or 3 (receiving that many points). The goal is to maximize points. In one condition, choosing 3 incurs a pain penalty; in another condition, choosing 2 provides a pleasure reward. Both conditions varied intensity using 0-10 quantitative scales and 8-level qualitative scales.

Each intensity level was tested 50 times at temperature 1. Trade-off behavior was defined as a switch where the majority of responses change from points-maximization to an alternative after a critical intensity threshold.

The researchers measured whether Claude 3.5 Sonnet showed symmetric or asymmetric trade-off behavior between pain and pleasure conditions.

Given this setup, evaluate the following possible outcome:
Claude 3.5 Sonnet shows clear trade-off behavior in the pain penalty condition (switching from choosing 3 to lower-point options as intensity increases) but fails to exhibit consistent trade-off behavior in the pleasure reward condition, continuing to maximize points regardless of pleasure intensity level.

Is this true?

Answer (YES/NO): YES